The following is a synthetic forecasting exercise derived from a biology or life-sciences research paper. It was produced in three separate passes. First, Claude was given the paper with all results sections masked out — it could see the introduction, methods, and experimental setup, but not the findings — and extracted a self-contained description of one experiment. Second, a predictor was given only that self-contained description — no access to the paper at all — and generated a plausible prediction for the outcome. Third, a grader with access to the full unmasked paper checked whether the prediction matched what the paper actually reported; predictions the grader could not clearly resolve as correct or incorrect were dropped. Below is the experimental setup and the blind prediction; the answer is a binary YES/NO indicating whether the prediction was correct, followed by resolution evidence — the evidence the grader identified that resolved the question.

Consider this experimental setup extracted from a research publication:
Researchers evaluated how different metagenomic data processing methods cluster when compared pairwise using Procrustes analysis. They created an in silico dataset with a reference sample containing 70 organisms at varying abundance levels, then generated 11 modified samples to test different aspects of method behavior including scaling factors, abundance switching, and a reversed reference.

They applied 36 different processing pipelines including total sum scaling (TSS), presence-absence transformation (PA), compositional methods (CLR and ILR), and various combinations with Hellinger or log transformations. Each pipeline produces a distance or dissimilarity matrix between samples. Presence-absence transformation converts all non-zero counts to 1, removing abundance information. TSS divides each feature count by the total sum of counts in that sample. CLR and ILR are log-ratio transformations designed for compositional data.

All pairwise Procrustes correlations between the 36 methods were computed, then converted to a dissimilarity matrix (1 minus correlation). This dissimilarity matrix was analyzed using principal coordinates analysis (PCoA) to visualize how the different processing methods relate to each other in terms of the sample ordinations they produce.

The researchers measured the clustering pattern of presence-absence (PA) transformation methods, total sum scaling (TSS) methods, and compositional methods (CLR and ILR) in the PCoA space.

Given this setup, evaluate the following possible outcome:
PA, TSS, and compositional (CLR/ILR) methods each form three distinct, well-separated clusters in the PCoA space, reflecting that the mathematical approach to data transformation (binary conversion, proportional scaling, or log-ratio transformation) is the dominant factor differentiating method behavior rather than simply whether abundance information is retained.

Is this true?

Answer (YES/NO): NO